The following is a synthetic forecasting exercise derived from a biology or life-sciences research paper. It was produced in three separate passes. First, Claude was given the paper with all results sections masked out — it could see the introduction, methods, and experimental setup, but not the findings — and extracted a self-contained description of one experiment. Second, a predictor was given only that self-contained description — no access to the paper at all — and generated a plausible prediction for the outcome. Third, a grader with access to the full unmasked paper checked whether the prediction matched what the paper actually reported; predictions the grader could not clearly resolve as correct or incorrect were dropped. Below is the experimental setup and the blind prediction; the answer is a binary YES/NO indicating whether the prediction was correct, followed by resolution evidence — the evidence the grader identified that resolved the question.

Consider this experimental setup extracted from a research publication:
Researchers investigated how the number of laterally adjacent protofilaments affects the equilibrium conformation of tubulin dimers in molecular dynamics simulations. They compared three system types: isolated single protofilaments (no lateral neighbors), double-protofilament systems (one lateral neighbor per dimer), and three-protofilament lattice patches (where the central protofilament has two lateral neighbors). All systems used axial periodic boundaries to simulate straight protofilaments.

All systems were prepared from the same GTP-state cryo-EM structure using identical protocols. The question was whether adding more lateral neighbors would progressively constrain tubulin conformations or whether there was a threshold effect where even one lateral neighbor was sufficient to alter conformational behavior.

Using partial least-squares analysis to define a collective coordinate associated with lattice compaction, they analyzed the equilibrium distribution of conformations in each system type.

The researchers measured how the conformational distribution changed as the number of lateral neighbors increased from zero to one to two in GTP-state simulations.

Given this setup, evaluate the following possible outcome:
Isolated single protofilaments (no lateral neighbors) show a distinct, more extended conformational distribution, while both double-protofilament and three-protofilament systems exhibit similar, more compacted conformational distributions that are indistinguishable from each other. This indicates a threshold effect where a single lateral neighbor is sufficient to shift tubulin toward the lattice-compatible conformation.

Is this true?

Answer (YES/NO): NO